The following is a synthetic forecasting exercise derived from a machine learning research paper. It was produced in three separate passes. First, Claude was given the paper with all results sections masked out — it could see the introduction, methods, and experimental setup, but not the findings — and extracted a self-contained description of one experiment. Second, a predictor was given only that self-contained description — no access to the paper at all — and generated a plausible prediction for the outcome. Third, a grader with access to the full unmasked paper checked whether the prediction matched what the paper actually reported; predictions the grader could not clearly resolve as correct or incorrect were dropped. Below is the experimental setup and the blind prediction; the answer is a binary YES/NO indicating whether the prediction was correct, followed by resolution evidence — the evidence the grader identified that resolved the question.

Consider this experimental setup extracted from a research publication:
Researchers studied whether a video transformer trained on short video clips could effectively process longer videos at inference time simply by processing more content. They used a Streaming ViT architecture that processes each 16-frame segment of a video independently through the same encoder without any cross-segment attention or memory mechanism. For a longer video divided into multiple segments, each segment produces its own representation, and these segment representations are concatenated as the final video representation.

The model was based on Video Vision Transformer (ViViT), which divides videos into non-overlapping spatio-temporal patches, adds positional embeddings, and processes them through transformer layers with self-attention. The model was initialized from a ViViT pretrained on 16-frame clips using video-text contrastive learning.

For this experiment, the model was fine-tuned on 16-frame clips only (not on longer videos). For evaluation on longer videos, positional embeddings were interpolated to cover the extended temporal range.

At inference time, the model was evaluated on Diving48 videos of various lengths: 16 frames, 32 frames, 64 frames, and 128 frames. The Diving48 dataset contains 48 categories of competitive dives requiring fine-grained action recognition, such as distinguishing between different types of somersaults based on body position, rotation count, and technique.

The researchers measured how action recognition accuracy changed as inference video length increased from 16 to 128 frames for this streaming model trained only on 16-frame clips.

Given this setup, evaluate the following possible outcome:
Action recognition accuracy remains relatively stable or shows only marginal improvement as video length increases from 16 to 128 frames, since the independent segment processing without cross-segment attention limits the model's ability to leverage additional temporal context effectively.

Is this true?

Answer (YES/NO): YES